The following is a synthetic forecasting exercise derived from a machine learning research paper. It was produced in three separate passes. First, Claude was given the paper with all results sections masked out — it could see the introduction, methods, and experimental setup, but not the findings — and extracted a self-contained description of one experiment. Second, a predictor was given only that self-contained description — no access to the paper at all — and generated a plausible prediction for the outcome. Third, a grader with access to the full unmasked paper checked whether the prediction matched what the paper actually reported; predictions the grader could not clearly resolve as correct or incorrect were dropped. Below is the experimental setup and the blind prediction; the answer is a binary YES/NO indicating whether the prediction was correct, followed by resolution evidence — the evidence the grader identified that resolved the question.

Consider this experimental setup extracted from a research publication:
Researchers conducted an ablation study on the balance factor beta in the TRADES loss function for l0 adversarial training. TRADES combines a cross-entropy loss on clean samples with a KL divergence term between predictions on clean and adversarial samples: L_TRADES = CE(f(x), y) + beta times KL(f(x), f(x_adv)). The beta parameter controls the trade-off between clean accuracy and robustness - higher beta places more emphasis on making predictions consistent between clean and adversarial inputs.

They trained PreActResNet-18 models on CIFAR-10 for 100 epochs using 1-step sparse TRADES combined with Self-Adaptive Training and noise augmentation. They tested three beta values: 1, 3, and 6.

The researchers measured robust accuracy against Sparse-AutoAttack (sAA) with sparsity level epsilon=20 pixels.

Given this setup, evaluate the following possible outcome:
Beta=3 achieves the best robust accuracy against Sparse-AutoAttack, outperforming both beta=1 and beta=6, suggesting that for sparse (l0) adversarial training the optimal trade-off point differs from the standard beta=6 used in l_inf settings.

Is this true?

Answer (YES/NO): NO